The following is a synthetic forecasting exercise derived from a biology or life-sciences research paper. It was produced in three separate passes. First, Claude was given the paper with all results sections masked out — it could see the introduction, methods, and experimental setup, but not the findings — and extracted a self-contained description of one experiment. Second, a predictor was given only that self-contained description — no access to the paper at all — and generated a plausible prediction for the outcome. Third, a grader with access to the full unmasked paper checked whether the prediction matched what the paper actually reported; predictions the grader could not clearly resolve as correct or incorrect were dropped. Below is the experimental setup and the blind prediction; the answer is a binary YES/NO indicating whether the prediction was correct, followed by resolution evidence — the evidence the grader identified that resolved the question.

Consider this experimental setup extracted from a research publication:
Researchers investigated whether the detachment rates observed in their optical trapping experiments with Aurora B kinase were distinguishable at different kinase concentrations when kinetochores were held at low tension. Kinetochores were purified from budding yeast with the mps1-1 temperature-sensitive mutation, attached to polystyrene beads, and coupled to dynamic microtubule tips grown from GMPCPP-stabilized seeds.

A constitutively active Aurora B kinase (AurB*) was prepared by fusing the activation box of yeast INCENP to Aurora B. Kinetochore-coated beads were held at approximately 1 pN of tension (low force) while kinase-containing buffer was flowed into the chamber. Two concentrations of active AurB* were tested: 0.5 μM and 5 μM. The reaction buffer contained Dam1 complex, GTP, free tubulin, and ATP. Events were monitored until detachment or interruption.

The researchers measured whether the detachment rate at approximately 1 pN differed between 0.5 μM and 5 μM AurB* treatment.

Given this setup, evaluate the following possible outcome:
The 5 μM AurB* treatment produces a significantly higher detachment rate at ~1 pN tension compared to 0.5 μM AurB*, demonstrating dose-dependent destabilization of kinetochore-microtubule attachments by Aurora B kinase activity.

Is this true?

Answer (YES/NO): NO